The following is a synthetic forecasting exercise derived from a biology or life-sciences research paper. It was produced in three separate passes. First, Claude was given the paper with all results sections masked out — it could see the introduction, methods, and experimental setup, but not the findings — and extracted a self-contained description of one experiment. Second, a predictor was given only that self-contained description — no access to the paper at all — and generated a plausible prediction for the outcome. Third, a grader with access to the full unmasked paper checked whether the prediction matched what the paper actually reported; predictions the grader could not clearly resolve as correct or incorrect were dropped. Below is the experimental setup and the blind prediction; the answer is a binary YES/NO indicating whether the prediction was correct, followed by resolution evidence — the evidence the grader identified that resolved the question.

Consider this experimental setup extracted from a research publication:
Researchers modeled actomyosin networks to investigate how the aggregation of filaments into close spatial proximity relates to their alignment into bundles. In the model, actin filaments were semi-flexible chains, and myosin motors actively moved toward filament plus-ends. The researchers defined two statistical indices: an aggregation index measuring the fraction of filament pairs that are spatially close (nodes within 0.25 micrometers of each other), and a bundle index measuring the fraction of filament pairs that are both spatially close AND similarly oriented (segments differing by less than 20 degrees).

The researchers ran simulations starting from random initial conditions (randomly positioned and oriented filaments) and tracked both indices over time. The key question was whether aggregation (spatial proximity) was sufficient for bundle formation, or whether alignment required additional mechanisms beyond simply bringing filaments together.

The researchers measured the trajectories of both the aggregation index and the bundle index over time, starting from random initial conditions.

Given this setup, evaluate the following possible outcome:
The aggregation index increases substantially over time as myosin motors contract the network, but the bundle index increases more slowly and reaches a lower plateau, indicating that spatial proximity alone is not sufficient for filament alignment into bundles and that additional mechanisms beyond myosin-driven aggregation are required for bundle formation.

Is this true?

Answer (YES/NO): NO